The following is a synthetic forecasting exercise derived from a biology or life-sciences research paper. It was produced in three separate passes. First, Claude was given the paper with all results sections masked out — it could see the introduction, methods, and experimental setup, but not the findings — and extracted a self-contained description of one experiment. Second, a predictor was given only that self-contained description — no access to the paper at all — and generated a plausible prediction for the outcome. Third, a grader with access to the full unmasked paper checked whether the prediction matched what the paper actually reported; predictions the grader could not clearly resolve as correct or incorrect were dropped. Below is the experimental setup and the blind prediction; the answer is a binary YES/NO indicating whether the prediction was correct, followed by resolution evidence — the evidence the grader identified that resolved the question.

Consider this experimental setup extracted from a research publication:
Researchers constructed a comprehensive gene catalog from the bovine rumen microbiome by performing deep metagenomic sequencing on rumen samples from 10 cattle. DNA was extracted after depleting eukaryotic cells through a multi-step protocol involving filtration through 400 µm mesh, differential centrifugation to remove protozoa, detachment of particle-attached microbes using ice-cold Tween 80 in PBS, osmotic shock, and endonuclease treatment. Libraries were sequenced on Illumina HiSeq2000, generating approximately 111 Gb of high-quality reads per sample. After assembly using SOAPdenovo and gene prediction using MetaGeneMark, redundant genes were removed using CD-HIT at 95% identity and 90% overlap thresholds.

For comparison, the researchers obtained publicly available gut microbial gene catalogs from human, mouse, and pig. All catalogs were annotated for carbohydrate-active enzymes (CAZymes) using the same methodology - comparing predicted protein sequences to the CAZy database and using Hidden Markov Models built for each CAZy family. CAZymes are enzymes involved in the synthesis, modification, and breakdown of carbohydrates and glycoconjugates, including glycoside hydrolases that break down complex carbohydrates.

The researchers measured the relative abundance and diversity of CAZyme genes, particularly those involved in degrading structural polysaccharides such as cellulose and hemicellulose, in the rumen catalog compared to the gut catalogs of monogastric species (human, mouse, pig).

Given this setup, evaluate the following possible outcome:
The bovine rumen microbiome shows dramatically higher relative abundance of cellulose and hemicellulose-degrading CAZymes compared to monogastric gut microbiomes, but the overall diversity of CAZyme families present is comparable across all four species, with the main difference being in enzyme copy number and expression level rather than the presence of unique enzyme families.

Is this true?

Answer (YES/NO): NO